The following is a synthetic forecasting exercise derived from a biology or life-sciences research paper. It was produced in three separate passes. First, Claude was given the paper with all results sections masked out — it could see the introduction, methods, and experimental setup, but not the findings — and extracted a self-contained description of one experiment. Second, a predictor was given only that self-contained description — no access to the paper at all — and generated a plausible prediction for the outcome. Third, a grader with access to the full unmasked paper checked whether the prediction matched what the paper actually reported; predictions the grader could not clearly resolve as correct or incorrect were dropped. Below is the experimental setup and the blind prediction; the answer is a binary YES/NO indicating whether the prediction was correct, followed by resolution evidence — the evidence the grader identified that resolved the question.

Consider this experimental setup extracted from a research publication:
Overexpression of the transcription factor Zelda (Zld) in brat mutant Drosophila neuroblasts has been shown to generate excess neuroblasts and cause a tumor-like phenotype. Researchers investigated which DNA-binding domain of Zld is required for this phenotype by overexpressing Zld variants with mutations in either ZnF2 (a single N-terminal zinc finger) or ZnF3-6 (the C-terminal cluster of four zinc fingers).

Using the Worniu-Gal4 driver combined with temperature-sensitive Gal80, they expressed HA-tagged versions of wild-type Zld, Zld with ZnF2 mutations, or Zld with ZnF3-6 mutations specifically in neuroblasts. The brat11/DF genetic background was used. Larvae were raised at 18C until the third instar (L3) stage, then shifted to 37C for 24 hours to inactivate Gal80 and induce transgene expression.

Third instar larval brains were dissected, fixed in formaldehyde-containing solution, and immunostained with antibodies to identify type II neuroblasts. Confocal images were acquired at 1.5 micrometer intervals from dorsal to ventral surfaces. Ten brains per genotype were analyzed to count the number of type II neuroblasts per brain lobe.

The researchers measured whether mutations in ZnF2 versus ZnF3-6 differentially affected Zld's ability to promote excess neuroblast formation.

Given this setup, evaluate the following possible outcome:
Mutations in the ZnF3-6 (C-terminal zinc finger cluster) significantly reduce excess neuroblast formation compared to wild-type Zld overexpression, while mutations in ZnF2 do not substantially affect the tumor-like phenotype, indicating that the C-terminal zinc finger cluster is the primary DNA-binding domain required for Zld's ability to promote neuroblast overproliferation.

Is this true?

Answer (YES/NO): NO